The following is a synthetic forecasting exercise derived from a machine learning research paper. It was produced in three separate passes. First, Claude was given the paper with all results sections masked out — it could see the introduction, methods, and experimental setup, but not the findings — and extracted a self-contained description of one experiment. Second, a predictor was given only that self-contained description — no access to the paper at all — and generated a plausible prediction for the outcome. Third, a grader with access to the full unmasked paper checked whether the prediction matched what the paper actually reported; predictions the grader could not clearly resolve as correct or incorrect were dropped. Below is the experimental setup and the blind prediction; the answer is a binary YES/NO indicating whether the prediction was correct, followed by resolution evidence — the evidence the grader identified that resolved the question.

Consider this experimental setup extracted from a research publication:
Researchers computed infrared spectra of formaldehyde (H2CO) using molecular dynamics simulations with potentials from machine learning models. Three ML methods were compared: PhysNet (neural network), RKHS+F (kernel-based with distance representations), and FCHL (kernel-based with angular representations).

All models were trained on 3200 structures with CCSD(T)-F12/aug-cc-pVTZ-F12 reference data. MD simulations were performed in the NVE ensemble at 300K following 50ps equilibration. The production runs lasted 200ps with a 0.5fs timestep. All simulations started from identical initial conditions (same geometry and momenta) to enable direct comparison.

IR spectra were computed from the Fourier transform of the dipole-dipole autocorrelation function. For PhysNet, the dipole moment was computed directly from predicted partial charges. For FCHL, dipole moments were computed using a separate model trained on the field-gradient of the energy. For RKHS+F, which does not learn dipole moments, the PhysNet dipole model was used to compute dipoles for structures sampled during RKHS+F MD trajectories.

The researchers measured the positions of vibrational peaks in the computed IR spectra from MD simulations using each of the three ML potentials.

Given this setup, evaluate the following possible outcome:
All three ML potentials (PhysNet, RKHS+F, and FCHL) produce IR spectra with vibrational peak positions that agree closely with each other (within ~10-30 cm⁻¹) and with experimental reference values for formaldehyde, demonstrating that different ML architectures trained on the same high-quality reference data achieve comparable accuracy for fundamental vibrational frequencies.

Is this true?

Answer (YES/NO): NO